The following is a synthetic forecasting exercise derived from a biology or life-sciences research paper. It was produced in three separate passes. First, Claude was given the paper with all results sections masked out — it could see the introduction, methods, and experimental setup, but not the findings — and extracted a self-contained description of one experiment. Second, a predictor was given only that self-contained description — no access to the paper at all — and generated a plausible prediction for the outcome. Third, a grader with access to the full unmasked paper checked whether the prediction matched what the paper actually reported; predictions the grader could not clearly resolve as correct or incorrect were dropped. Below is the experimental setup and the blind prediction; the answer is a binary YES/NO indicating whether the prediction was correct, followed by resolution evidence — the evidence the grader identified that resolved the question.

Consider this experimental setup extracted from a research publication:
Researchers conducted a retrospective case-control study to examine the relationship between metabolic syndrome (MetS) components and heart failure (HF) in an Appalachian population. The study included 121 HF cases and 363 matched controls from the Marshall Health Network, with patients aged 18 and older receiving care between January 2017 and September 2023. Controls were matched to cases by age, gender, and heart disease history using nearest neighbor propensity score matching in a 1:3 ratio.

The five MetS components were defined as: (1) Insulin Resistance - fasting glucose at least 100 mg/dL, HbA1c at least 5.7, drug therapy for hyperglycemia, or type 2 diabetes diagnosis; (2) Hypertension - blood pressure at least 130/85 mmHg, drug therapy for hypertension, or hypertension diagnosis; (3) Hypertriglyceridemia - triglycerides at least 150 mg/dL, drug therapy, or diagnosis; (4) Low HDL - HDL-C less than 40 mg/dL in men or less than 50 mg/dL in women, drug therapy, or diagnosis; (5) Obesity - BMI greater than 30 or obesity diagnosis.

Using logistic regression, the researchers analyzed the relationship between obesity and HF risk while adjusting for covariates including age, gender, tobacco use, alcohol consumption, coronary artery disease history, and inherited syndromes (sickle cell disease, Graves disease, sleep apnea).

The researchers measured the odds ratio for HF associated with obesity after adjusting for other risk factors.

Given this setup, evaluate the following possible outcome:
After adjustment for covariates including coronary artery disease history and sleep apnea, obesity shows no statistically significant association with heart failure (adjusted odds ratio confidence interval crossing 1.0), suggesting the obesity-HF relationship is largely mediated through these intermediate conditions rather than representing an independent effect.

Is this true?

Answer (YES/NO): NO